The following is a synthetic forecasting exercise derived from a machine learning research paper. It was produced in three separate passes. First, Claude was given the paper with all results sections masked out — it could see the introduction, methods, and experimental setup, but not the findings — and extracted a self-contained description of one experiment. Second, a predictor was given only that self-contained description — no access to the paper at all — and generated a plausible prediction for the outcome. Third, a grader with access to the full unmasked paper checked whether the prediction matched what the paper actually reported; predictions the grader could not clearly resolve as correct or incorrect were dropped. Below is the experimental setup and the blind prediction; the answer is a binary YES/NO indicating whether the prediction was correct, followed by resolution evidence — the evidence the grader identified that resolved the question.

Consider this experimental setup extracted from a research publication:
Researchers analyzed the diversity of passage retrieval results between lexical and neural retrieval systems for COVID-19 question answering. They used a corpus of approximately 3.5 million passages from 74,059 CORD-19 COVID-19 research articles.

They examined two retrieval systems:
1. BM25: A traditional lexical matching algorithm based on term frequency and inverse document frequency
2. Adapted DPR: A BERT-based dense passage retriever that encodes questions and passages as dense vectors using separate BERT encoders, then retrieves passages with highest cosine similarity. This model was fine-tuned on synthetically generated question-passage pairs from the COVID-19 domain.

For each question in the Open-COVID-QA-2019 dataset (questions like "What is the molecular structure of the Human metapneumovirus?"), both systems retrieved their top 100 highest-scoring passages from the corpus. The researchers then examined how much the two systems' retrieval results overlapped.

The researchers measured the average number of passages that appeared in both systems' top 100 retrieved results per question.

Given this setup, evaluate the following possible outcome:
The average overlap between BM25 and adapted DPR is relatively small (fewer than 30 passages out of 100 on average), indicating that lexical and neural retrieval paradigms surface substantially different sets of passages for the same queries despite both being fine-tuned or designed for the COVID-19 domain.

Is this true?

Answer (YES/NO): YES